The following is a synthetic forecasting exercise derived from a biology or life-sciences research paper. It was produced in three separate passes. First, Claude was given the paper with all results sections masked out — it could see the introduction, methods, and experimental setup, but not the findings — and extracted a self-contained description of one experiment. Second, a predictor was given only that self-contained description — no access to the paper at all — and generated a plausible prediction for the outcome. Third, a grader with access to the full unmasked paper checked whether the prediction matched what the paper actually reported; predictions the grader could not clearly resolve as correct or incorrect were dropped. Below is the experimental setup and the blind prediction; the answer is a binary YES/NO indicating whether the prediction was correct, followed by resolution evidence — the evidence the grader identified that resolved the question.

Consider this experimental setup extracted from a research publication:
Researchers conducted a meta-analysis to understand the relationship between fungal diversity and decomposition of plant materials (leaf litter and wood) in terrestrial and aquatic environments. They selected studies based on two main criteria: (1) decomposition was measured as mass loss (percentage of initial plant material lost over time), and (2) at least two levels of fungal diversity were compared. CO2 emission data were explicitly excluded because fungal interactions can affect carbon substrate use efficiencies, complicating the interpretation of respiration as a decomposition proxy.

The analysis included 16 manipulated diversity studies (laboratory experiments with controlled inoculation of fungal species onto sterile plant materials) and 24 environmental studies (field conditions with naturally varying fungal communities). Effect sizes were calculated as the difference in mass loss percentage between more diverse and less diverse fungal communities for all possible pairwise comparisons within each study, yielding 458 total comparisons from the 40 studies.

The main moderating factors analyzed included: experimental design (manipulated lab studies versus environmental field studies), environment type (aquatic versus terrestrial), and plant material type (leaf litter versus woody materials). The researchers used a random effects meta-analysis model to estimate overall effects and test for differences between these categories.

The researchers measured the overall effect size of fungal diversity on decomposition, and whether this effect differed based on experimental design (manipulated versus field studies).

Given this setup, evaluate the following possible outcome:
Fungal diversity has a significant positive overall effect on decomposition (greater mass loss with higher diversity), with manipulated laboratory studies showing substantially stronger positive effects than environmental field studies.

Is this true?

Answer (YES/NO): NO